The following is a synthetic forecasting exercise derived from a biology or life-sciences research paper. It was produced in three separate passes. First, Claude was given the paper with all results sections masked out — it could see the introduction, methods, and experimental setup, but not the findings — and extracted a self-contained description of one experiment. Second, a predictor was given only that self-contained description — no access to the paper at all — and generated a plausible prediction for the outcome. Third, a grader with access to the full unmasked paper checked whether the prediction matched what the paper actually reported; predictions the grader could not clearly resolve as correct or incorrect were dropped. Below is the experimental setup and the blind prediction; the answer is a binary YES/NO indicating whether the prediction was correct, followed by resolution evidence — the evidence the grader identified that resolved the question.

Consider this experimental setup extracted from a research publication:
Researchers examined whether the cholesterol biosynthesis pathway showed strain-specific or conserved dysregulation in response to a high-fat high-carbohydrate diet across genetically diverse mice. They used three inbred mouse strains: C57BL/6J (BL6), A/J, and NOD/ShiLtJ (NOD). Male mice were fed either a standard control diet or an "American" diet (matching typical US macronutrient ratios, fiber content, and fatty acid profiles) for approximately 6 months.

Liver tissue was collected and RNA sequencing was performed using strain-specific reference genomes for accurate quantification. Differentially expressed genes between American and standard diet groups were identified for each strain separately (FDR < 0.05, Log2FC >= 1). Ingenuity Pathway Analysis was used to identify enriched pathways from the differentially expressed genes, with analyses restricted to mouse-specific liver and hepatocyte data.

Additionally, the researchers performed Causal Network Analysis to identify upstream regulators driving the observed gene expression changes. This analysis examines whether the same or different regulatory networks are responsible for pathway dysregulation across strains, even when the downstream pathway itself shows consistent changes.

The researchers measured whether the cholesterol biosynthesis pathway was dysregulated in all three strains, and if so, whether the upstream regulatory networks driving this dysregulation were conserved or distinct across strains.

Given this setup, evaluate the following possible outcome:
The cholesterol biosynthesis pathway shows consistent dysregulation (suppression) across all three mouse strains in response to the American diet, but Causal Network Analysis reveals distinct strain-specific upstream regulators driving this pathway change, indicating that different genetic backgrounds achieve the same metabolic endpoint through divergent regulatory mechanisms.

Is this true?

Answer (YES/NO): YES